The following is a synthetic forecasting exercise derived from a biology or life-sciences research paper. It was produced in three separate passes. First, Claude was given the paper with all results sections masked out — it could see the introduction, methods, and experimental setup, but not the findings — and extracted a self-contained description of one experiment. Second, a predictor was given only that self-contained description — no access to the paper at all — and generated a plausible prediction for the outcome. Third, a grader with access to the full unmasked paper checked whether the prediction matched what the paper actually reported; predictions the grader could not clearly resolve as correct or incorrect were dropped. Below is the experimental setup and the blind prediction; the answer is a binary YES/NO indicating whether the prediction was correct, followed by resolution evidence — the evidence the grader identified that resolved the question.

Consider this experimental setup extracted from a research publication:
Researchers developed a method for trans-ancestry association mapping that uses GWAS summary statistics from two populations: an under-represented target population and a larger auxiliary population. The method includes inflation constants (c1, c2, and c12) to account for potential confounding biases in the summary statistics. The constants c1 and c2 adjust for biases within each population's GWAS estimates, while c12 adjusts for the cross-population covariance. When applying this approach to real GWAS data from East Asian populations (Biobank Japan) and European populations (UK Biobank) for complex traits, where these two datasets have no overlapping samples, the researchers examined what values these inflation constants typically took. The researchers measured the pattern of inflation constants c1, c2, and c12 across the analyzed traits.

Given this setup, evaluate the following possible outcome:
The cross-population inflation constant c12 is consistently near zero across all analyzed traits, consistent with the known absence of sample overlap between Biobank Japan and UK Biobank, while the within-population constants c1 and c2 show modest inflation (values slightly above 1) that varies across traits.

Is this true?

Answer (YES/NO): YES